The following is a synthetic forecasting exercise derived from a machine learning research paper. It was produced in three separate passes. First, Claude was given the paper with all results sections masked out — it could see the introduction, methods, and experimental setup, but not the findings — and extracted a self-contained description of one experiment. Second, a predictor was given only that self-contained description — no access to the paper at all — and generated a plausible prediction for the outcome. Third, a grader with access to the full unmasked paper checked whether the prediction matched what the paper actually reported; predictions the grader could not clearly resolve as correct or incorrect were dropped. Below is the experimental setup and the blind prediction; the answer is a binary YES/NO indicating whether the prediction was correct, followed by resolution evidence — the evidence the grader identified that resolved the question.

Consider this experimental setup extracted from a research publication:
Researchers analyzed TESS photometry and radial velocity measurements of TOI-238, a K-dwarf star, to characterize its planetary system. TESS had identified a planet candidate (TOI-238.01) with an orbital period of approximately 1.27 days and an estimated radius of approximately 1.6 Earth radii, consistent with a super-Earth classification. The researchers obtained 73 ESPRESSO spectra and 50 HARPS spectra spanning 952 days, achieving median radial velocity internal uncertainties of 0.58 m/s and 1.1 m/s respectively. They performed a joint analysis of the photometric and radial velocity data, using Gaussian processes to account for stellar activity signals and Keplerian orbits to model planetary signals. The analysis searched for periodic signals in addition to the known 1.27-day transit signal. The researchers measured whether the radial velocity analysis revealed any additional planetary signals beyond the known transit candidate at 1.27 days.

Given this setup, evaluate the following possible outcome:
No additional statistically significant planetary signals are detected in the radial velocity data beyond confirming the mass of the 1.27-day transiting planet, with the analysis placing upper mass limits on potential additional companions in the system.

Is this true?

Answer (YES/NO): NO